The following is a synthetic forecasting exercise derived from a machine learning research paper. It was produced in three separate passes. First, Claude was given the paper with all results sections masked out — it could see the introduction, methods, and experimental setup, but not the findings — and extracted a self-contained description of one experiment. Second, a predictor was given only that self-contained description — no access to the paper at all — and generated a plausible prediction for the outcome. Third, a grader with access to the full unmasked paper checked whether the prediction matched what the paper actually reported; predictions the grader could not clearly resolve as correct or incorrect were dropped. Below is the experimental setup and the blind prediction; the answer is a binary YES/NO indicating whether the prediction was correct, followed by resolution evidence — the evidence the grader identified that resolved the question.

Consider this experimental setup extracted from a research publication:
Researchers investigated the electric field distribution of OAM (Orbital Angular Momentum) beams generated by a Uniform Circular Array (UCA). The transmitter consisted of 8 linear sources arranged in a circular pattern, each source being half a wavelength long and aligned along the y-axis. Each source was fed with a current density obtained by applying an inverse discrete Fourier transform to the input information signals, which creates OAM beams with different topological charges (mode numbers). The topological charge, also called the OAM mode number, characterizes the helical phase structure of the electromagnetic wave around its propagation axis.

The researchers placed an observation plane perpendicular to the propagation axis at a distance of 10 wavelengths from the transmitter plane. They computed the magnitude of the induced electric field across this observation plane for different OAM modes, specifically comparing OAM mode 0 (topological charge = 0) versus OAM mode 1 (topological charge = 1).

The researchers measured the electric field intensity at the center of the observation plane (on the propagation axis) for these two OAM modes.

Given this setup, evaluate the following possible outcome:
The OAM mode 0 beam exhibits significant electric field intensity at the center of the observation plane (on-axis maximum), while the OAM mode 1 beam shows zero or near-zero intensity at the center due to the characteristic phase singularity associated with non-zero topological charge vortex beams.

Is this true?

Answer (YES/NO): YES